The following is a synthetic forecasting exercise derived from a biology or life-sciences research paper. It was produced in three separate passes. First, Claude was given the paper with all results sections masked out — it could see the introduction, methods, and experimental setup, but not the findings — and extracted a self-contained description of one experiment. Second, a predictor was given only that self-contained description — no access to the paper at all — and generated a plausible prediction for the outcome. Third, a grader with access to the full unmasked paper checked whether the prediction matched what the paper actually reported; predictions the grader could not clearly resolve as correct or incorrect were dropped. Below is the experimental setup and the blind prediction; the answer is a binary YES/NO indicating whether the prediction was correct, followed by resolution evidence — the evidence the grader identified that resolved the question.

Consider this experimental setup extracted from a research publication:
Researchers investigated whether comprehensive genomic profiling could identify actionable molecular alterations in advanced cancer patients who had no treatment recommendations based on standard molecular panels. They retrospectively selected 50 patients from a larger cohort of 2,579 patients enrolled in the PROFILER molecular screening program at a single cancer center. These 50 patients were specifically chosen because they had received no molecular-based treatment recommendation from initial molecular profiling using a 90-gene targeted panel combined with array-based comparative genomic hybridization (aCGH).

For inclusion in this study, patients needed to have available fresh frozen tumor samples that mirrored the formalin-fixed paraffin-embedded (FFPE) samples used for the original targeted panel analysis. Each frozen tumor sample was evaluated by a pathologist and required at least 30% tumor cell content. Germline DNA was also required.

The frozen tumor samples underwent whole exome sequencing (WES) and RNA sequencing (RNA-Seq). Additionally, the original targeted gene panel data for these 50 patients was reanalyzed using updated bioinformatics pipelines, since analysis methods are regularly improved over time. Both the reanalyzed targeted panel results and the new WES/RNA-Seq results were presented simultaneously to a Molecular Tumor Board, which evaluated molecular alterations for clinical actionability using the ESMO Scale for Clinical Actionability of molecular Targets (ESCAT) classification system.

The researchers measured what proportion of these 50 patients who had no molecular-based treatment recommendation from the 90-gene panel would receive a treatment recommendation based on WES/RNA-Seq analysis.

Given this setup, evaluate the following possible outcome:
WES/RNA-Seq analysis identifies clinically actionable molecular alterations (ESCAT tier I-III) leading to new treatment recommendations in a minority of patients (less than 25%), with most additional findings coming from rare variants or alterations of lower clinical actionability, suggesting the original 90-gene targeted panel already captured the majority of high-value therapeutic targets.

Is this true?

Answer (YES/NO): YES